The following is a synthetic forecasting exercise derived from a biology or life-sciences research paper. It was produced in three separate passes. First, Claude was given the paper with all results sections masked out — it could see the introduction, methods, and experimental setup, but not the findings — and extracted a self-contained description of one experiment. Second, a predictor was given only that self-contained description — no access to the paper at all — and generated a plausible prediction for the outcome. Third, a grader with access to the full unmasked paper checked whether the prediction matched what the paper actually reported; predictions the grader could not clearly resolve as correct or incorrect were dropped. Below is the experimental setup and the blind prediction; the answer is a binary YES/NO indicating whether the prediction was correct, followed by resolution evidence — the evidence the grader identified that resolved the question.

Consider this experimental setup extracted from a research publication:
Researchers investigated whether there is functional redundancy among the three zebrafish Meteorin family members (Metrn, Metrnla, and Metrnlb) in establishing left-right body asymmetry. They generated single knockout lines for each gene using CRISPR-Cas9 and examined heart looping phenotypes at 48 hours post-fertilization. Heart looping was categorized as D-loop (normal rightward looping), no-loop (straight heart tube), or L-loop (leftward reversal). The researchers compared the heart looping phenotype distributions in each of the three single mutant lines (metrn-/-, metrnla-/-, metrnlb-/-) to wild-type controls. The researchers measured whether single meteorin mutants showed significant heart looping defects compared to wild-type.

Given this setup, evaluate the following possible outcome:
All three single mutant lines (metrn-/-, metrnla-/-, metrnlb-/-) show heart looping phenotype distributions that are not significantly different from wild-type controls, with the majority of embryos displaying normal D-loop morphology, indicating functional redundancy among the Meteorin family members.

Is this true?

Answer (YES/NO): NO